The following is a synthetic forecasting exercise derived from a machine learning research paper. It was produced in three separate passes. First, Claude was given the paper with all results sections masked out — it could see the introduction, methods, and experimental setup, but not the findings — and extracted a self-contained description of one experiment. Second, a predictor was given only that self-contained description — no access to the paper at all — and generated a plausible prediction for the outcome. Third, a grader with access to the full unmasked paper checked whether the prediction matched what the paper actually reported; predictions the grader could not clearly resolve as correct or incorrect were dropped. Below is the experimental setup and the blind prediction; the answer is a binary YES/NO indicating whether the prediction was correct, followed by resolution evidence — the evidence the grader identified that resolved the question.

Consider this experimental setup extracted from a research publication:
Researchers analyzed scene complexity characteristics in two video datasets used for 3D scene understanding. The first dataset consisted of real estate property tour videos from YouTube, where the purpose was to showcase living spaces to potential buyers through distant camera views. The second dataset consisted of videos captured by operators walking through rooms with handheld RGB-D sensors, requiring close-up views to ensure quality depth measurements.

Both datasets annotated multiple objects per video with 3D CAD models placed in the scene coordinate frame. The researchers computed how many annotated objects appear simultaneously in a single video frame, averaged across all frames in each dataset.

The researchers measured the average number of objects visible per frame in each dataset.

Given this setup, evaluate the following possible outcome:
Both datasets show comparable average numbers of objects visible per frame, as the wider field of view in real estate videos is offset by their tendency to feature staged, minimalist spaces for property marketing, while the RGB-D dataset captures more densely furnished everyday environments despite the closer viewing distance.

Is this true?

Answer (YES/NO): NO